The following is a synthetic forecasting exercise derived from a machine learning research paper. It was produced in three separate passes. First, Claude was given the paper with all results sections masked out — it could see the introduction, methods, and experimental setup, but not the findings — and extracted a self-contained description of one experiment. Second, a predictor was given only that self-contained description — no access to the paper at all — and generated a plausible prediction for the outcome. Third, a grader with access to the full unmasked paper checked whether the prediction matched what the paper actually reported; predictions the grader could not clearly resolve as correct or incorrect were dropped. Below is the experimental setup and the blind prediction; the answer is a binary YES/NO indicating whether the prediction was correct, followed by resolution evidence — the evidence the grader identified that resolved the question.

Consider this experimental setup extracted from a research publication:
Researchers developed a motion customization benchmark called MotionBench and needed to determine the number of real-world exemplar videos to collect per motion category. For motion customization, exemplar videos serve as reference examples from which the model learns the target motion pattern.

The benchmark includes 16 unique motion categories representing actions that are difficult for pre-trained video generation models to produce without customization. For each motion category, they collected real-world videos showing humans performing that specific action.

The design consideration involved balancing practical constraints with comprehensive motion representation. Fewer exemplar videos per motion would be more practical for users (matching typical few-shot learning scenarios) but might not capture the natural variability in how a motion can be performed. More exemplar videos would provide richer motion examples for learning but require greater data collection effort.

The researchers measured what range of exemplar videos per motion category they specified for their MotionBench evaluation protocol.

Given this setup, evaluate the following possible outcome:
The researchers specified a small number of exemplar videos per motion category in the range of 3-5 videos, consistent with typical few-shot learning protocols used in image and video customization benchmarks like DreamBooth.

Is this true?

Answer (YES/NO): NO